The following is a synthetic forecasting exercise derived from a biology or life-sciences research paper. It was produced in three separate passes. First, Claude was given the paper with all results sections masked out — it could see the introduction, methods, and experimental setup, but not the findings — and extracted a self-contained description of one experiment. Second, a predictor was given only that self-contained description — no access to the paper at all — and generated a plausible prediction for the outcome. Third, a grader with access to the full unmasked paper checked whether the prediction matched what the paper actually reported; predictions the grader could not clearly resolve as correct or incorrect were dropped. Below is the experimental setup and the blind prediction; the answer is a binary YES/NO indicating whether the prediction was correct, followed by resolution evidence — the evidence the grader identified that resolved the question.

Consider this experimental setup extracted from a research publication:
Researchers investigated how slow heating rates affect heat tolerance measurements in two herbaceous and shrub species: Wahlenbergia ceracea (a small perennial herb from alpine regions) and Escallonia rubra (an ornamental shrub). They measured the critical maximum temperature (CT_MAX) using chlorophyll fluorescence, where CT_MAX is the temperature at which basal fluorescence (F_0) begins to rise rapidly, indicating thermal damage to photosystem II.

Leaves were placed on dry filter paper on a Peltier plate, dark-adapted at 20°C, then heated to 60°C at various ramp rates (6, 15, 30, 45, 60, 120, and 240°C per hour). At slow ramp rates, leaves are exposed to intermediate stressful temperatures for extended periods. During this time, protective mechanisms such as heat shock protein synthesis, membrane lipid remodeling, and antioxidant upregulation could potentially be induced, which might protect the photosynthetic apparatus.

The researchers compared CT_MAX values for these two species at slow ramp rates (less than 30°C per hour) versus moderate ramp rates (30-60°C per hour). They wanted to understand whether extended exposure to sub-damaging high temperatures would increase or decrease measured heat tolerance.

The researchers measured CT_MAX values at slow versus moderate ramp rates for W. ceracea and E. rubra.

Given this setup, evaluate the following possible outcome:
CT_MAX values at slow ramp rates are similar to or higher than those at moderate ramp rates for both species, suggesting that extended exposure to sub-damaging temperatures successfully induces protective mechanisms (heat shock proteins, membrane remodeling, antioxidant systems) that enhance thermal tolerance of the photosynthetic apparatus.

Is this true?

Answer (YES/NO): YES